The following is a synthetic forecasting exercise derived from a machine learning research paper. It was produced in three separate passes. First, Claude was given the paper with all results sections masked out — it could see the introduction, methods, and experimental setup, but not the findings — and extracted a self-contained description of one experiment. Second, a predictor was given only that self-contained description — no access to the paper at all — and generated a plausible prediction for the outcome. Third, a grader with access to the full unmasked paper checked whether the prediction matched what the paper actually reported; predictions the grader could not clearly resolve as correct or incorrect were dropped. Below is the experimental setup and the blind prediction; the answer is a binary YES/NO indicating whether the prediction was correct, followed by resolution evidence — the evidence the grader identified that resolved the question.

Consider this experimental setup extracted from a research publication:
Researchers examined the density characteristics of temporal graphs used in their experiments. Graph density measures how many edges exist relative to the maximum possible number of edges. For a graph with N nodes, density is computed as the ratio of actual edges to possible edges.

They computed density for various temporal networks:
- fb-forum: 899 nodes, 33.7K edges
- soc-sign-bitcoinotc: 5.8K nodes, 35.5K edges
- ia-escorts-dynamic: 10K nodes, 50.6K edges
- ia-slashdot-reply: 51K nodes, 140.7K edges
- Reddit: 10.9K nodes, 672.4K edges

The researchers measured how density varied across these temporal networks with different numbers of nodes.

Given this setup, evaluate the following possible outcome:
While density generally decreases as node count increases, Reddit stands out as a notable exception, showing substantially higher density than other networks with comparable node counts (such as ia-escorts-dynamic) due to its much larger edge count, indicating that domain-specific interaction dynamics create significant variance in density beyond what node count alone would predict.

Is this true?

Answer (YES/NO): NO